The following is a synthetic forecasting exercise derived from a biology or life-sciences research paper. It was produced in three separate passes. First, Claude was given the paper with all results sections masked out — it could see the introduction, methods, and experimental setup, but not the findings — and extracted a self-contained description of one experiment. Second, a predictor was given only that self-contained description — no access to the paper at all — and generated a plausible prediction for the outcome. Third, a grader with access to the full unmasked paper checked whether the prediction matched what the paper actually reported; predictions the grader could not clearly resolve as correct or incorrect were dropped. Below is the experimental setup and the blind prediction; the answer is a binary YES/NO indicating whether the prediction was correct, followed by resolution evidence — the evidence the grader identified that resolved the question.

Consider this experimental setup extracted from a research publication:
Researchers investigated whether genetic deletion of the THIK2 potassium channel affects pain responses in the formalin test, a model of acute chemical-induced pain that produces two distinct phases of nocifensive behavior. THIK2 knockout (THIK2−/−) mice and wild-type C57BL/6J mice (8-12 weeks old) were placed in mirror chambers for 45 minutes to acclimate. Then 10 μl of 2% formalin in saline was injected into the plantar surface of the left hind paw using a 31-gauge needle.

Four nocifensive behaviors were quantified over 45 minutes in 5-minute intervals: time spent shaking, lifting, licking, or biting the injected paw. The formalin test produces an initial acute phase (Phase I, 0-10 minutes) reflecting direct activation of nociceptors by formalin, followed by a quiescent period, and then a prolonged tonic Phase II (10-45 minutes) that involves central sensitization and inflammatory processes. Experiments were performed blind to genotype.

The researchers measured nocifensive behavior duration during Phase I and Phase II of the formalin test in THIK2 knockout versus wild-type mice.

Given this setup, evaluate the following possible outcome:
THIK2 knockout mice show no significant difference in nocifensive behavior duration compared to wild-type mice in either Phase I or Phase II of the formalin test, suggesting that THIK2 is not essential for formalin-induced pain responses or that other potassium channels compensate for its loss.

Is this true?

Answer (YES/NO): NO